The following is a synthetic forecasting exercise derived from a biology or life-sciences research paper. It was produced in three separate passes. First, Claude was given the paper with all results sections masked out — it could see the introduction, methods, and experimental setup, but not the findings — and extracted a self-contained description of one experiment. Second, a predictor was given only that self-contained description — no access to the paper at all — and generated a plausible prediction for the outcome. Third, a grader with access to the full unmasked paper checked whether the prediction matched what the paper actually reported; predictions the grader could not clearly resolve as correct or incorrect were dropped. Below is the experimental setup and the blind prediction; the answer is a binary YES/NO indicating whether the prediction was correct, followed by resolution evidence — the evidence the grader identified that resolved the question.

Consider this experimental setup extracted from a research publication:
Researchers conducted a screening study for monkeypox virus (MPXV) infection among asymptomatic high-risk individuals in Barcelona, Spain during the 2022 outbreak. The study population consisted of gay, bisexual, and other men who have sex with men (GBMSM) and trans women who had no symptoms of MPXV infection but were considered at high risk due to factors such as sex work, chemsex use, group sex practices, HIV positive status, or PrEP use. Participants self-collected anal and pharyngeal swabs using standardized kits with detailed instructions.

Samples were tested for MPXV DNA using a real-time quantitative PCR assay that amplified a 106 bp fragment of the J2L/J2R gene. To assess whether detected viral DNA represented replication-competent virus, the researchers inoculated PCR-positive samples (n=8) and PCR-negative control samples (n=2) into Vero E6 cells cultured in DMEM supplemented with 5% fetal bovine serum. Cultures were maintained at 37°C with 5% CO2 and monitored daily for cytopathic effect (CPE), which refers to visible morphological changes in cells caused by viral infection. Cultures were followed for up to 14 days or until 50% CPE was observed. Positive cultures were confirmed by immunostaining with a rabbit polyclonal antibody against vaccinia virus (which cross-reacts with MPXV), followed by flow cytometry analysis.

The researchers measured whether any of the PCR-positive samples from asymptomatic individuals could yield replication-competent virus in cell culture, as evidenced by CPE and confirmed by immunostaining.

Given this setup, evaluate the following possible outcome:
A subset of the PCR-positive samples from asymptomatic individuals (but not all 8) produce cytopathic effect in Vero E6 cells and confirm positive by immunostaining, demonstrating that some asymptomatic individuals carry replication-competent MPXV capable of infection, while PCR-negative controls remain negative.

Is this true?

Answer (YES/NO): YES